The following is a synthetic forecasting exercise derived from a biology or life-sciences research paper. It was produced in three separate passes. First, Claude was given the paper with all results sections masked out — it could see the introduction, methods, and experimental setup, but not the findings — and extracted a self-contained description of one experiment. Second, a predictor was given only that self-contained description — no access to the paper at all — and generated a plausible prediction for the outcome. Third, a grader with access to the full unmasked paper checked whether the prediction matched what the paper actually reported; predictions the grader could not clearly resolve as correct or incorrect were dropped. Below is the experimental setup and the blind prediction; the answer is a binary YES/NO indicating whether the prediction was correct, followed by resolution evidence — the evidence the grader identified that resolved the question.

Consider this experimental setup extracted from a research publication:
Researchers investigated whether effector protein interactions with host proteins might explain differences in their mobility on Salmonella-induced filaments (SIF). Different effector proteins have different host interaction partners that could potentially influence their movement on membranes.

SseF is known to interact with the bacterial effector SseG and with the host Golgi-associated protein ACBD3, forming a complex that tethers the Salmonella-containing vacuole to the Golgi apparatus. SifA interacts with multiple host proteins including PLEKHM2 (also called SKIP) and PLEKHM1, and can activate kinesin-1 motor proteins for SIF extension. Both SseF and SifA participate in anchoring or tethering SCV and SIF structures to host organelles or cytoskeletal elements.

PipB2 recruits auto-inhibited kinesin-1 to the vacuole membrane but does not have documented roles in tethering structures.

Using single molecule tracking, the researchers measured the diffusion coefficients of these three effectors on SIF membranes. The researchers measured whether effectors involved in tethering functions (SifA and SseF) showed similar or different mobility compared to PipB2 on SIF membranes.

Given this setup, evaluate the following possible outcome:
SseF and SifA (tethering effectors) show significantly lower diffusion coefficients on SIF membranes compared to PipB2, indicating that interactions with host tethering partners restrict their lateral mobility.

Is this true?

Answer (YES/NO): YES